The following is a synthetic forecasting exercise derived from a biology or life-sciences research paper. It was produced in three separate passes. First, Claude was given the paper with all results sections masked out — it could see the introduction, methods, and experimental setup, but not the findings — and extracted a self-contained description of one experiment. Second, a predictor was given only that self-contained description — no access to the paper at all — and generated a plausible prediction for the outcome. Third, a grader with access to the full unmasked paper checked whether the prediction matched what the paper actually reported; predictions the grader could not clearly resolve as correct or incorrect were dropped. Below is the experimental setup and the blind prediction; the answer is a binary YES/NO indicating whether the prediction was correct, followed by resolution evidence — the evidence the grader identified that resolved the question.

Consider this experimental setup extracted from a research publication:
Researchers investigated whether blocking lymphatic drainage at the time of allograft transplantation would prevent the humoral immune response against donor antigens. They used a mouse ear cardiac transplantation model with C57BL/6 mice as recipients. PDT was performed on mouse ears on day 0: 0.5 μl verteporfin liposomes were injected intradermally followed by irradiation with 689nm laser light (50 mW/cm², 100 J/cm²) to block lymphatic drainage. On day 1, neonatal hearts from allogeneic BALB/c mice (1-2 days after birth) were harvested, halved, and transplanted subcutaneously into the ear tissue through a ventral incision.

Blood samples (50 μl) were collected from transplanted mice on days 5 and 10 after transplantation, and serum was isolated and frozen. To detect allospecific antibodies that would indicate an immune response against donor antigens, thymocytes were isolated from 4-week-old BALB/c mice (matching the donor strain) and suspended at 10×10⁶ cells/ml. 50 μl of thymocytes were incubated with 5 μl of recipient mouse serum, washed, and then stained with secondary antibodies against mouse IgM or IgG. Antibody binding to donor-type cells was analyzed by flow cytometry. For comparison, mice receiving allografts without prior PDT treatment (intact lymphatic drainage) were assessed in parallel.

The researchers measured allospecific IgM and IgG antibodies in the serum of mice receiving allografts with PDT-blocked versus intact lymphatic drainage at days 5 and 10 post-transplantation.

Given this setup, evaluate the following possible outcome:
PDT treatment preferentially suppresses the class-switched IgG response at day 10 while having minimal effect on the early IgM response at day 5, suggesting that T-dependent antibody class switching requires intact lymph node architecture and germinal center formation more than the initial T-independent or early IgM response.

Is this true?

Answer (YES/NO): NO